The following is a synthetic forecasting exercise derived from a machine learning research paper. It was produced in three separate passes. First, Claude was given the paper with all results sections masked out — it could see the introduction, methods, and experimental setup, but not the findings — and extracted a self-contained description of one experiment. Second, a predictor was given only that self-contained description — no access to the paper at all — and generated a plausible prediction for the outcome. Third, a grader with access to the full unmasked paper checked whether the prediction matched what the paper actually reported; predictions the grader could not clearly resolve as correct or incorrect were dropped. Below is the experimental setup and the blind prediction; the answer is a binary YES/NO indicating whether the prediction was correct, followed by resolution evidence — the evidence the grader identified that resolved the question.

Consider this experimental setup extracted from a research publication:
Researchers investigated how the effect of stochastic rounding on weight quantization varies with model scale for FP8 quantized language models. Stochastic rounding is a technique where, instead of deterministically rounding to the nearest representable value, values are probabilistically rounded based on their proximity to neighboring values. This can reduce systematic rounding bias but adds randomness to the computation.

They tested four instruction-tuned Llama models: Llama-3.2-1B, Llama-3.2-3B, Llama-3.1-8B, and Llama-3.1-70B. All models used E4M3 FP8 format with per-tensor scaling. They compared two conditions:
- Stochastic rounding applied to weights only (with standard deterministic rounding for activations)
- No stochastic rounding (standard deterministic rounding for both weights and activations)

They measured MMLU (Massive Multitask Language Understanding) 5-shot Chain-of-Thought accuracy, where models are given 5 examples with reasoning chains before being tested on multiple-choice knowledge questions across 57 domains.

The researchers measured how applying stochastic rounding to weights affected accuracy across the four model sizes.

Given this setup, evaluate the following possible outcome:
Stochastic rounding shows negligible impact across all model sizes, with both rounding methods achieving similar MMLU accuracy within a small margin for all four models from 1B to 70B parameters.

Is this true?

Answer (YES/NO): YES